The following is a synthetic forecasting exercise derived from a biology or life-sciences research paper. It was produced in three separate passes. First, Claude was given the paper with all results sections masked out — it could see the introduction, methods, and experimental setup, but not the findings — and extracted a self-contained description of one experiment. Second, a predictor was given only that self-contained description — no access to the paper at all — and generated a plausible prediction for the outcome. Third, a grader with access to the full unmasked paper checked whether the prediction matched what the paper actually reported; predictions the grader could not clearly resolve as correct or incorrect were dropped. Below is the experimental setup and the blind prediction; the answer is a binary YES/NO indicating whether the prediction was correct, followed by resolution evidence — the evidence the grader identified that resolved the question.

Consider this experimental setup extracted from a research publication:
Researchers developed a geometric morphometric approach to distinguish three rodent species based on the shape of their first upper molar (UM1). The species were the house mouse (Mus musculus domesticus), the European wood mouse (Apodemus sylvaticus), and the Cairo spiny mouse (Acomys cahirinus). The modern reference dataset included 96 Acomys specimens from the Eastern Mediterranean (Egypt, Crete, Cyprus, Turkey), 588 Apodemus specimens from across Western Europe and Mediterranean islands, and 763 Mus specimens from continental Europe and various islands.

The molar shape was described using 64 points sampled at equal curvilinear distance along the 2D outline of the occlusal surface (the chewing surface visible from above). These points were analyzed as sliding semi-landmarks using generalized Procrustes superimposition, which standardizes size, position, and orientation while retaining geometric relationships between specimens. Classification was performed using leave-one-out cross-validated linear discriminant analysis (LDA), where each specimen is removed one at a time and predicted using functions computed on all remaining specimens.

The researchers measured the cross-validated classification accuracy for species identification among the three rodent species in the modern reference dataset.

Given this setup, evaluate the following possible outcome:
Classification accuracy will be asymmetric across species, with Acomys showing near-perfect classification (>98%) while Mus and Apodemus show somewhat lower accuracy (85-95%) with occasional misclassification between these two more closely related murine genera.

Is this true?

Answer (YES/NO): NO